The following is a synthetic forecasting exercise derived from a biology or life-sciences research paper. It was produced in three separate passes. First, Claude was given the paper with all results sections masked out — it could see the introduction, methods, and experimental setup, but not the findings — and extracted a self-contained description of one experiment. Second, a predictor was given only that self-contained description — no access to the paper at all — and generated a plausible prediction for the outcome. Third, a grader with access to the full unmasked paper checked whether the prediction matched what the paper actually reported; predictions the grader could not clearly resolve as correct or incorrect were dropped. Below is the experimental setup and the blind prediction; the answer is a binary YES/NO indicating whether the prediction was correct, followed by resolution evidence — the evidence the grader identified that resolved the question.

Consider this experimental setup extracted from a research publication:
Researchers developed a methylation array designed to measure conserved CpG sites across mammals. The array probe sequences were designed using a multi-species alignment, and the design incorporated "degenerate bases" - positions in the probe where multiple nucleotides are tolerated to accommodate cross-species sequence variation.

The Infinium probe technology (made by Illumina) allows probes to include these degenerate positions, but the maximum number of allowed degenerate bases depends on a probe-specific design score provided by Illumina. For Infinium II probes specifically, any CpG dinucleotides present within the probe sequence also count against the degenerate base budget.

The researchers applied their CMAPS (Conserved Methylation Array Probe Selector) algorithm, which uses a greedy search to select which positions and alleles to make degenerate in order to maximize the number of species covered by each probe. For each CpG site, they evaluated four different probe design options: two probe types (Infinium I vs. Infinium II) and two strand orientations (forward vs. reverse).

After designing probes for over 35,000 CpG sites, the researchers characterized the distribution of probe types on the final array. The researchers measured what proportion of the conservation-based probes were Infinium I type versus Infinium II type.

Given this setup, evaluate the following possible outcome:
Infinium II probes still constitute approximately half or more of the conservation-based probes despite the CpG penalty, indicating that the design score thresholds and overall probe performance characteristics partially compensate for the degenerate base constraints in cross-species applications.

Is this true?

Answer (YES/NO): YES